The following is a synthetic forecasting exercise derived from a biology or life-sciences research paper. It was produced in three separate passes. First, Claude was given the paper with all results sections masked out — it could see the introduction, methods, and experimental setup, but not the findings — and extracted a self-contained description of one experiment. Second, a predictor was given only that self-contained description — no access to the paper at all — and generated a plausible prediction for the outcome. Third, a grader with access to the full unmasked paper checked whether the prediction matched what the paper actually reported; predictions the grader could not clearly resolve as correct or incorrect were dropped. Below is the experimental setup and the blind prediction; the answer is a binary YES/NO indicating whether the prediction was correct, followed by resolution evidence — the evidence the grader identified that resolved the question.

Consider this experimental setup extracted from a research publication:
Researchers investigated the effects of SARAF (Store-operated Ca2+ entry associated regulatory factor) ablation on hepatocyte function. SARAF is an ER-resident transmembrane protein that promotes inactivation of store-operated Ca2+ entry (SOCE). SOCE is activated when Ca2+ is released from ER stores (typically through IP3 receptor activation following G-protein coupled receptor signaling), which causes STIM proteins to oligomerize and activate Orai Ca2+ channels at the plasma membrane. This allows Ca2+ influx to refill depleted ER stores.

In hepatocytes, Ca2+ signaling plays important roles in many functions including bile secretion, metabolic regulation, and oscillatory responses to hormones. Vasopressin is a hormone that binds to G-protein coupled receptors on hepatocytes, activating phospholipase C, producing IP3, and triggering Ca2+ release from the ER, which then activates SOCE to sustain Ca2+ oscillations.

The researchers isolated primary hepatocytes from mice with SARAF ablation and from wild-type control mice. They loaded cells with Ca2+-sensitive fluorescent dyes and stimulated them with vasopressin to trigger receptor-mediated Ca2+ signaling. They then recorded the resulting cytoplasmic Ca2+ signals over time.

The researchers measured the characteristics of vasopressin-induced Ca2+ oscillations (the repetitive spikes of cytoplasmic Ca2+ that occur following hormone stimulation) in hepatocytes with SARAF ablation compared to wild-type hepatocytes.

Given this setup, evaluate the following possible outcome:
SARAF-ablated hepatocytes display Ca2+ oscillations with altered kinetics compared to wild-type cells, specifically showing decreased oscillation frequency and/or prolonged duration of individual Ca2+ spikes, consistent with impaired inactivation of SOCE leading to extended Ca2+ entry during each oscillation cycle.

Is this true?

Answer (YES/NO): YES